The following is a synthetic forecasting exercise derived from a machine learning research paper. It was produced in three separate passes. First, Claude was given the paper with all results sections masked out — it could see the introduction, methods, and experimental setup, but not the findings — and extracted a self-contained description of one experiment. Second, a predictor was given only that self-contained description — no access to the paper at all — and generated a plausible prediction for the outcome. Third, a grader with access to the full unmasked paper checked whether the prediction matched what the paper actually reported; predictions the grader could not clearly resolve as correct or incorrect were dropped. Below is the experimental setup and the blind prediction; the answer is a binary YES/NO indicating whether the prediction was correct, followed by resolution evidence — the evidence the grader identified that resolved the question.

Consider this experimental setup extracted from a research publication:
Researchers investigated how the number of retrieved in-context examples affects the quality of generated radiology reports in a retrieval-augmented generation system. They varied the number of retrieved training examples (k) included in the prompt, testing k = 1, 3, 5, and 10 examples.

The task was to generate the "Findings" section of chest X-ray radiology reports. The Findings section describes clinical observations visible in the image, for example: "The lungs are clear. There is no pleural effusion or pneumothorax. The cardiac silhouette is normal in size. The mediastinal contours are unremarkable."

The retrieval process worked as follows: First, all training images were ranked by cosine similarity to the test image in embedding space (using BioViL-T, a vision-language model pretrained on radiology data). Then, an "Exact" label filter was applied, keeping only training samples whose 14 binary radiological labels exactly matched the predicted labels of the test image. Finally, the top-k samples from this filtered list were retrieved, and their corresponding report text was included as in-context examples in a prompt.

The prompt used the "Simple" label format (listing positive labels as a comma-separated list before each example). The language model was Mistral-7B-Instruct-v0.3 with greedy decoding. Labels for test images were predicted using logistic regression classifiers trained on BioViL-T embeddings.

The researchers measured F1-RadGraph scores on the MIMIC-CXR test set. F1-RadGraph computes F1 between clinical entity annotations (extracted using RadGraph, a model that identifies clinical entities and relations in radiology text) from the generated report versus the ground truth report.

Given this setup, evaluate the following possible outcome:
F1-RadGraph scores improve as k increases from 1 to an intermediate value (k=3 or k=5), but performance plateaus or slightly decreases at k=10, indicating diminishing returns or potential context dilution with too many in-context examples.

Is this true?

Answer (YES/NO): NO